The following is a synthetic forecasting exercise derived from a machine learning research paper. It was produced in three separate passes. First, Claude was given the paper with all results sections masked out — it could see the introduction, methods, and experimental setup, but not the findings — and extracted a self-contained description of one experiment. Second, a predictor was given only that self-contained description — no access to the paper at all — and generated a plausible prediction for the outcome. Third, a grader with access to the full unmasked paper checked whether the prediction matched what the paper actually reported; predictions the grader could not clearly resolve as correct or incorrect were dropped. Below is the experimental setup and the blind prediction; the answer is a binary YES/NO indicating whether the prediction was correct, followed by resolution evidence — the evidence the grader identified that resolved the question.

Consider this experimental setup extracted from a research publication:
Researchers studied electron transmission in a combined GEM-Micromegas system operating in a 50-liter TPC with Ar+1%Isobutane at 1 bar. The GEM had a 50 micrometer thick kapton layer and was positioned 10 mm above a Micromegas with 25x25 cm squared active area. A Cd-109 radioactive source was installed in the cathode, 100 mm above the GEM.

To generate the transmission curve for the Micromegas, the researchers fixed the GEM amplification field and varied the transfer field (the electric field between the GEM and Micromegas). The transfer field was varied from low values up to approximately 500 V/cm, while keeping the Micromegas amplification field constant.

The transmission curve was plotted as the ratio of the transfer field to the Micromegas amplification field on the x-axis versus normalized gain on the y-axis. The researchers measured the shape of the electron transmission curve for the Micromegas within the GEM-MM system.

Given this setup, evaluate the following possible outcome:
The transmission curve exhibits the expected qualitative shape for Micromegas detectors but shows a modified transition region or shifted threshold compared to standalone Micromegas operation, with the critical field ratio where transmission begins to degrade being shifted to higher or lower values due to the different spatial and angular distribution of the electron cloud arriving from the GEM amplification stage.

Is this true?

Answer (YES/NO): NO